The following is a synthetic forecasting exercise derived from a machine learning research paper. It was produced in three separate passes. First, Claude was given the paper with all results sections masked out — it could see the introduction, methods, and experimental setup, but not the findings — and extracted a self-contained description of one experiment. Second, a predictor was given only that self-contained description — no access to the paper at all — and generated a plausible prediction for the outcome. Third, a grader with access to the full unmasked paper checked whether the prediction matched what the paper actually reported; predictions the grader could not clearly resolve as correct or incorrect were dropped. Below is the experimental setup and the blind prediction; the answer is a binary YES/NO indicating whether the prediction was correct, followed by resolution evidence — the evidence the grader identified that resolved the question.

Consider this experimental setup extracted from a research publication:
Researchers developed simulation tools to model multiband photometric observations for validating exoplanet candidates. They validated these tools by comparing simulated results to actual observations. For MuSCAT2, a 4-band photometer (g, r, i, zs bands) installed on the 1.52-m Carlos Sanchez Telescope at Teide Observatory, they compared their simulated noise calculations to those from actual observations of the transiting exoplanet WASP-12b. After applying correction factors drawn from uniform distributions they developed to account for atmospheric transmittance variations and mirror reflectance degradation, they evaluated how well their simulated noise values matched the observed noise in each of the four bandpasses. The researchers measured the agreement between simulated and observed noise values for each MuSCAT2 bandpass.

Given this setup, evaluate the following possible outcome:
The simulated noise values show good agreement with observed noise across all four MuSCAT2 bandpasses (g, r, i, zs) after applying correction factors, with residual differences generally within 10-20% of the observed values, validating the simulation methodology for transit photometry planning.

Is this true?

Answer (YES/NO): NO